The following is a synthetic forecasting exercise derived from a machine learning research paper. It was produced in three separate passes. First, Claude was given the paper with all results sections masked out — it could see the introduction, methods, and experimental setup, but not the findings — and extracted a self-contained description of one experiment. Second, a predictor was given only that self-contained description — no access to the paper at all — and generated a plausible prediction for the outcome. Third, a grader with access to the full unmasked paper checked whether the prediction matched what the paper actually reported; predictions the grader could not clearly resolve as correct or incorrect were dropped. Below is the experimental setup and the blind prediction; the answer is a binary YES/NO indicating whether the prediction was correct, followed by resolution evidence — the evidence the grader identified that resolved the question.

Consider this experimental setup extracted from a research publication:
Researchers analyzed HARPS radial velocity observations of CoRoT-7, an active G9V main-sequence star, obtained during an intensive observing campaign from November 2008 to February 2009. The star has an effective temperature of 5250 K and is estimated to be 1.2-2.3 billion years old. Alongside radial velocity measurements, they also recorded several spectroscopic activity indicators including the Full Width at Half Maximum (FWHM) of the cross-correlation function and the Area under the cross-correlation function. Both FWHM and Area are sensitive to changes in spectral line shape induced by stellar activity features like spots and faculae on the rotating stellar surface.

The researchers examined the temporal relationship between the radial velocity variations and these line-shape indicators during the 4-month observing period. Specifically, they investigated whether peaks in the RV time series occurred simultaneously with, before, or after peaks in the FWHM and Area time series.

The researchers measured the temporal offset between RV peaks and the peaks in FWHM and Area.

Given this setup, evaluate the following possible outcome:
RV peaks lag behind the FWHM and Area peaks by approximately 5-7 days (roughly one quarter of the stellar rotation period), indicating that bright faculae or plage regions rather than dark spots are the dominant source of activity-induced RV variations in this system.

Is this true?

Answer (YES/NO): NO